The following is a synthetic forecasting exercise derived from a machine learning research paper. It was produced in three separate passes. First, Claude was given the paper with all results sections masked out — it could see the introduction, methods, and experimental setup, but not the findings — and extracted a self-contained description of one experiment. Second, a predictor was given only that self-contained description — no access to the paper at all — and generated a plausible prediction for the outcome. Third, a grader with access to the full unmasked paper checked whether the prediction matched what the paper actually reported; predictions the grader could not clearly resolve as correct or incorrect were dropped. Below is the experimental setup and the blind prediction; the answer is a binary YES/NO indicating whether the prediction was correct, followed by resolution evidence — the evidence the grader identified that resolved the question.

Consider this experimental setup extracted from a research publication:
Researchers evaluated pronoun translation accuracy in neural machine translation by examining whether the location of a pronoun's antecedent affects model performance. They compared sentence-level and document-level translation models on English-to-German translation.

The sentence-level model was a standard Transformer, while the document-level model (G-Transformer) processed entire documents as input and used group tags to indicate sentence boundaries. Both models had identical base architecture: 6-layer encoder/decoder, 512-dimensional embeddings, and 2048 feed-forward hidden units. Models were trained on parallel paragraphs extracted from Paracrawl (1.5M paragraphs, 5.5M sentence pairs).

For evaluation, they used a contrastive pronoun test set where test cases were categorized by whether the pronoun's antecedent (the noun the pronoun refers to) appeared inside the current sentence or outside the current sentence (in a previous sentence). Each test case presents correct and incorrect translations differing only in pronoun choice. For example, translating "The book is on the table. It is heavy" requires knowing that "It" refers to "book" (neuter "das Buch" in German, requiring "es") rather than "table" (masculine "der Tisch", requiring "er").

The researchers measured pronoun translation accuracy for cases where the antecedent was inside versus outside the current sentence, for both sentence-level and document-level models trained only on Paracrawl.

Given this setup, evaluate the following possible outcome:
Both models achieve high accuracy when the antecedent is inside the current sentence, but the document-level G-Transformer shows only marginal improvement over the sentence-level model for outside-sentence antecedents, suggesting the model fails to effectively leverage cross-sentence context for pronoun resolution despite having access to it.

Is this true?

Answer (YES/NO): NO